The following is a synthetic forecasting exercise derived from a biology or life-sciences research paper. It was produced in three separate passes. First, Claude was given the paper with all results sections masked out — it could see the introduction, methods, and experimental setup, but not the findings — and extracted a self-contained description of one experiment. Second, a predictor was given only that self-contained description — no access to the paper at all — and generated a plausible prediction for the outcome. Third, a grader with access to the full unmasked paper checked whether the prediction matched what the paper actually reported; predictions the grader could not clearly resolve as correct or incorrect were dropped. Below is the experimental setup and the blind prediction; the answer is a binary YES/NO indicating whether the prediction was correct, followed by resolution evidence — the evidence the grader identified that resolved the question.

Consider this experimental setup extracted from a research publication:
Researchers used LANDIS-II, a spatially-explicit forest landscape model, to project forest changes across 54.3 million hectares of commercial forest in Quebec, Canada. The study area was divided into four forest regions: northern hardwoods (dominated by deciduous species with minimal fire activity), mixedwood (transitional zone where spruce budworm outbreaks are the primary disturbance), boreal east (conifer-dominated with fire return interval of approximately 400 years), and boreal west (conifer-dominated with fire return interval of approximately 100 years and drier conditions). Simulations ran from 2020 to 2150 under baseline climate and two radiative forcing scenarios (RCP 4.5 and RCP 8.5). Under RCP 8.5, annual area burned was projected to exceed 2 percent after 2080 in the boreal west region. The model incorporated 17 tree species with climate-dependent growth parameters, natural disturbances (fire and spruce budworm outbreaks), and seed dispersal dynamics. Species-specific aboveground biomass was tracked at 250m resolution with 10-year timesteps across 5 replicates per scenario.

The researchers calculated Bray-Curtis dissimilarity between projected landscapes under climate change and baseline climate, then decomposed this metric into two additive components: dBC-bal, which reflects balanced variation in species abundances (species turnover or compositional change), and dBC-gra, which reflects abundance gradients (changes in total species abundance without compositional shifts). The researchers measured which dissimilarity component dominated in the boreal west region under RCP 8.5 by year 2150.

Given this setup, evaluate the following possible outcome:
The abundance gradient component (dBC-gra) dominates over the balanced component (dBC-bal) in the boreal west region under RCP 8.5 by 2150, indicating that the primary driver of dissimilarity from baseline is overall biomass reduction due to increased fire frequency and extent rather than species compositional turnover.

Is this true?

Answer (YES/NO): YES